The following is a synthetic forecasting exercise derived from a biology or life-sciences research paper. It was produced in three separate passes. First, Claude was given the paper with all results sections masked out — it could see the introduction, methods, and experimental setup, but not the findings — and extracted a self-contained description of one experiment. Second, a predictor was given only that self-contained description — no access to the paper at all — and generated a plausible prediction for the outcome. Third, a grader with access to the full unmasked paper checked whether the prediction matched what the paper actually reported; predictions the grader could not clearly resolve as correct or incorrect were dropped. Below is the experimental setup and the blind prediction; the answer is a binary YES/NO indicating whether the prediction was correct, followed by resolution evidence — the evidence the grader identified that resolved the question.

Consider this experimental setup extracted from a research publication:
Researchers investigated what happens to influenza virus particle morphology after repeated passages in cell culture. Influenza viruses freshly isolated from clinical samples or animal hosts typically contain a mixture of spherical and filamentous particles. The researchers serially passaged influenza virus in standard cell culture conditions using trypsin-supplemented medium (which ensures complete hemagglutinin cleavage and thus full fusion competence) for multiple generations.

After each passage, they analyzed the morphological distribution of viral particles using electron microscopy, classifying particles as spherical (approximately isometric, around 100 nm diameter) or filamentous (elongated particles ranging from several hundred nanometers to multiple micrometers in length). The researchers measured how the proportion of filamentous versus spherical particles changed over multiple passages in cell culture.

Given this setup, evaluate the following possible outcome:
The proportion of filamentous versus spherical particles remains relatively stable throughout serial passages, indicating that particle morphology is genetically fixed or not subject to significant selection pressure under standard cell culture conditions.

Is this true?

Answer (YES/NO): NO